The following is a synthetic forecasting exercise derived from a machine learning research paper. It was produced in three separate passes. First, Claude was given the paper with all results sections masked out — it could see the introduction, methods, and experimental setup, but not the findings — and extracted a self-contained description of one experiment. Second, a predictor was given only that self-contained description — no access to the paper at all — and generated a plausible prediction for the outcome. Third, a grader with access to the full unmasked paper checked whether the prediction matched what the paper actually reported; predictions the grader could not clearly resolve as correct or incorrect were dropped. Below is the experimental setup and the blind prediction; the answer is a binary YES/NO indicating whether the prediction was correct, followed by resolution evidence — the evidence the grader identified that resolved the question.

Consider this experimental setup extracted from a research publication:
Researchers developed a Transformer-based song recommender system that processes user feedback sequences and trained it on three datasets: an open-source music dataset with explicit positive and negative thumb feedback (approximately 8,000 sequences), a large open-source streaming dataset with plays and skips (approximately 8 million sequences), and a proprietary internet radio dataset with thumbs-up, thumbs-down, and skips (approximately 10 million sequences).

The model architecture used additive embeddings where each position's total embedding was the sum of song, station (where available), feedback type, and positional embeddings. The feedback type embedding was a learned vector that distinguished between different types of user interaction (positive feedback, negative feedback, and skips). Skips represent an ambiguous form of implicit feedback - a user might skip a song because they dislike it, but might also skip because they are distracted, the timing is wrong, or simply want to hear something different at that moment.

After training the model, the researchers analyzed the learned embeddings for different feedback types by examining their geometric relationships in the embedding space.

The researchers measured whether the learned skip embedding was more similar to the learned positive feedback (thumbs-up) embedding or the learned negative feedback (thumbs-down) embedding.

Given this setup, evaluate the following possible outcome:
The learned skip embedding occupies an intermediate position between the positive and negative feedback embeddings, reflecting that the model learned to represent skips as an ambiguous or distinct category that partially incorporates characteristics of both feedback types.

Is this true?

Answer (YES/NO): NO